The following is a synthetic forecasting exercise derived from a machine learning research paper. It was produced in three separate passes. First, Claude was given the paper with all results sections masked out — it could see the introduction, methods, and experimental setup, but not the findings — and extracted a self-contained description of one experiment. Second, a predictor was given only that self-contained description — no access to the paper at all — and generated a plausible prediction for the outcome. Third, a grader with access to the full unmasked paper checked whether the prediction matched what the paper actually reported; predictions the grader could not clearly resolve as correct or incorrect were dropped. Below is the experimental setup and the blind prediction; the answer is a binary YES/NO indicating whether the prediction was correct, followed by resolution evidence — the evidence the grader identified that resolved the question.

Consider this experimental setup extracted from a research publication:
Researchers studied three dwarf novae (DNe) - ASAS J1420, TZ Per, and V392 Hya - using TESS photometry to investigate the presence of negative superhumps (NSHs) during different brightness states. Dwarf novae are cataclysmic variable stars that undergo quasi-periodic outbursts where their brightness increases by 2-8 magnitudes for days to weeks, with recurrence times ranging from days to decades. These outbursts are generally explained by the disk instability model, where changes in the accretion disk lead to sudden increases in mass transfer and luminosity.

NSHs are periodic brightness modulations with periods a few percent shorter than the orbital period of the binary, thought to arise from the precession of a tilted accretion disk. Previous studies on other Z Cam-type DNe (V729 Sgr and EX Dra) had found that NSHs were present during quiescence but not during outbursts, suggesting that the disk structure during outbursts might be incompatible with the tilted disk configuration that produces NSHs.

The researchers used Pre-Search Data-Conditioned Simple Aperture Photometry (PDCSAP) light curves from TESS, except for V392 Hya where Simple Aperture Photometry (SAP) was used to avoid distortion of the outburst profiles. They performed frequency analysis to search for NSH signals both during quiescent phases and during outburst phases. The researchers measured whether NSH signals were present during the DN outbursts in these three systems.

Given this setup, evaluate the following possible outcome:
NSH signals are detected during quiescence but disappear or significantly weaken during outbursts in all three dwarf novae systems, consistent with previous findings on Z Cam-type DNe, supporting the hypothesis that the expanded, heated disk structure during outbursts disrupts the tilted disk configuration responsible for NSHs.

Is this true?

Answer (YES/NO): NO